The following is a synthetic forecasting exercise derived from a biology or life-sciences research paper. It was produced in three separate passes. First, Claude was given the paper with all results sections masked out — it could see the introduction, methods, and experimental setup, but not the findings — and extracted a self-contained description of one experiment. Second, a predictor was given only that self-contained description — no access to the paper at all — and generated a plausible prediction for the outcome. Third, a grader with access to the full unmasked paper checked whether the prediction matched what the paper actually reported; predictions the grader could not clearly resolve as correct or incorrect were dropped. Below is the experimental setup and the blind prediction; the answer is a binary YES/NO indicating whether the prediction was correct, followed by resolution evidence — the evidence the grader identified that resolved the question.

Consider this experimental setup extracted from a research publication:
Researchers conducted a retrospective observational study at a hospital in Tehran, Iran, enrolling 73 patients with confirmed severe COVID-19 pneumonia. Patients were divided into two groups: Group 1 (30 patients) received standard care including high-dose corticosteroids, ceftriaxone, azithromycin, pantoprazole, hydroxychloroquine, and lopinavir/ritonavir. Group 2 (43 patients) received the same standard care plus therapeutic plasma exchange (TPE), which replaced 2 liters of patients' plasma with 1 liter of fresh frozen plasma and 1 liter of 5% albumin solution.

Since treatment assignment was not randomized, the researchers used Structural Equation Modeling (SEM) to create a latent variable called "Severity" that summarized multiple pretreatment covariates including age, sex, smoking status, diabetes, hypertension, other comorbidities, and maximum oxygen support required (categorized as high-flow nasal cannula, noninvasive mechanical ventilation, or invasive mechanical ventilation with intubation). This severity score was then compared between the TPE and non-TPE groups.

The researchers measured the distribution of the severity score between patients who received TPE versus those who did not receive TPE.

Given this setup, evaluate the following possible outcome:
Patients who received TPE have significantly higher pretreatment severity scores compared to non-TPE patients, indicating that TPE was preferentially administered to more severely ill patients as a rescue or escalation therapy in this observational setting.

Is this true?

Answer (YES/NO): NO